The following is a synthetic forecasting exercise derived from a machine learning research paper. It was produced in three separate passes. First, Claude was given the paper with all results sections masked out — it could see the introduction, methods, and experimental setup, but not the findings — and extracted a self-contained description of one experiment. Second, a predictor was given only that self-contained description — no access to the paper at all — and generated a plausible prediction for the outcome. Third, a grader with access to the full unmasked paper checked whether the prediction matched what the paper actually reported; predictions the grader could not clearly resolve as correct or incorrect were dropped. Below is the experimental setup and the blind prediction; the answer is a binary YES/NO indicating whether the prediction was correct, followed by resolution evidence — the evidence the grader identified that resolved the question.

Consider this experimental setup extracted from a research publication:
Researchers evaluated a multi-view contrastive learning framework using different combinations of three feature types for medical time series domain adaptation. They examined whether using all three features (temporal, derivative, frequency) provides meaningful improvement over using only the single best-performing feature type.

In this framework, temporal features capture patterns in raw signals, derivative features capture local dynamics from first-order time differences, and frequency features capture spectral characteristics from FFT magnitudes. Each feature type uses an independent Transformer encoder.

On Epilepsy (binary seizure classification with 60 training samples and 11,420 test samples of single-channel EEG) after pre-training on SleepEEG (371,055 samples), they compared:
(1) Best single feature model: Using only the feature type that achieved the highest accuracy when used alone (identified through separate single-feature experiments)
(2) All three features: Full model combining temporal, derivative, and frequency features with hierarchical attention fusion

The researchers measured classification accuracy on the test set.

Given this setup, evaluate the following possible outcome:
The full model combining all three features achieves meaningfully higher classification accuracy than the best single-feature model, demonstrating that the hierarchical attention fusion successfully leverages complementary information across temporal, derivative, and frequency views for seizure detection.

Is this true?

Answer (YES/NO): NO